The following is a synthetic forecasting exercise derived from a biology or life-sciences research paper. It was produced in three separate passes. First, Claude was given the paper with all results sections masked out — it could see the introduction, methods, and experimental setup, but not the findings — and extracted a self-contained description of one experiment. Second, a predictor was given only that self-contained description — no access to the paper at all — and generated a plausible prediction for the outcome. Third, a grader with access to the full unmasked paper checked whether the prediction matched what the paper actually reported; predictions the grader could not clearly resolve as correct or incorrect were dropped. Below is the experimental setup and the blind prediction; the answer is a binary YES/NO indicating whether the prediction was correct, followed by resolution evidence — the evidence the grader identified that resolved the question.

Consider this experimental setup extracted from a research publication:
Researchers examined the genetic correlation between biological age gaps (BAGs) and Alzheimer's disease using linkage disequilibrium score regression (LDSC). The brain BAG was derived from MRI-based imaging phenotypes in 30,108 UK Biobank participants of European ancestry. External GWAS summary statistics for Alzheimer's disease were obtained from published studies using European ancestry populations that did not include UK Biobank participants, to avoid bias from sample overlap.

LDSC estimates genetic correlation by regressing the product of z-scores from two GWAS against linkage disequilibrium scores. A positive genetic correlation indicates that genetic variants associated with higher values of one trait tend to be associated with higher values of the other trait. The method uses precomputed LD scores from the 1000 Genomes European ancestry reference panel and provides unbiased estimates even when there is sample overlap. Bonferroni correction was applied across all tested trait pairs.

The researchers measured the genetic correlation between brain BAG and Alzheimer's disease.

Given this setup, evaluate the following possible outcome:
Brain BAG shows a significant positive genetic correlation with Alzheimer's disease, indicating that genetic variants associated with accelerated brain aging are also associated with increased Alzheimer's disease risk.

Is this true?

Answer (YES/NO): YES